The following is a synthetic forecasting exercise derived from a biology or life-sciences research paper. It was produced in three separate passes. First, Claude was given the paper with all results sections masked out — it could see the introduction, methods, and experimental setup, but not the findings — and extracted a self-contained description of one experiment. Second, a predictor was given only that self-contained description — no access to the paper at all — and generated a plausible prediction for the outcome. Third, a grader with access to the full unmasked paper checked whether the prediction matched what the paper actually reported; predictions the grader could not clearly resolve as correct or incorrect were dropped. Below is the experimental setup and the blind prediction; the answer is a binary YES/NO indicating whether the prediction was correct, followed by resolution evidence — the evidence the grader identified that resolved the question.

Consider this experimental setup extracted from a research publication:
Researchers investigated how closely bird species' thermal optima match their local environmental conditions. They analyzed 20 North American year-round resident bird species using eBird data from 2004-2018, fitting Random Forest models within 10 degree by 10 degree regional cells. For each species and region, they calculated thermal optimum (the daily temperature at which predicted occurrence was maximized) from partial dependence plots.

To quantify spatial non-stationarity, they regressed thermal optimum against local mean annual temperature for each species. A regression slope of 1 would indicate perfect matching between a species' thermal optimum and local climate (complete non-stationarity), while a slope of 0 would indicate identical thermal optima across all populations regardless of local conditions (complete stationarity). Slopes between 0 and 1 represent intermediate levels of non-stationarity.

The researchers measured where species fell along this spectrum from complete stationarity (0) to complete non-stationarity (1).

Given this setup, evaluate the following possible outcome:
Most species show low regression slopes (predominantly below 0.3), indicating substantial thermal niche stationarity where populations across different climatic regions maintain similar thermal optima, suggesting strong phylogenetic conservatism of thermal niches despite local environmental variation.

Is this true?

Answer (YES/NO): NO